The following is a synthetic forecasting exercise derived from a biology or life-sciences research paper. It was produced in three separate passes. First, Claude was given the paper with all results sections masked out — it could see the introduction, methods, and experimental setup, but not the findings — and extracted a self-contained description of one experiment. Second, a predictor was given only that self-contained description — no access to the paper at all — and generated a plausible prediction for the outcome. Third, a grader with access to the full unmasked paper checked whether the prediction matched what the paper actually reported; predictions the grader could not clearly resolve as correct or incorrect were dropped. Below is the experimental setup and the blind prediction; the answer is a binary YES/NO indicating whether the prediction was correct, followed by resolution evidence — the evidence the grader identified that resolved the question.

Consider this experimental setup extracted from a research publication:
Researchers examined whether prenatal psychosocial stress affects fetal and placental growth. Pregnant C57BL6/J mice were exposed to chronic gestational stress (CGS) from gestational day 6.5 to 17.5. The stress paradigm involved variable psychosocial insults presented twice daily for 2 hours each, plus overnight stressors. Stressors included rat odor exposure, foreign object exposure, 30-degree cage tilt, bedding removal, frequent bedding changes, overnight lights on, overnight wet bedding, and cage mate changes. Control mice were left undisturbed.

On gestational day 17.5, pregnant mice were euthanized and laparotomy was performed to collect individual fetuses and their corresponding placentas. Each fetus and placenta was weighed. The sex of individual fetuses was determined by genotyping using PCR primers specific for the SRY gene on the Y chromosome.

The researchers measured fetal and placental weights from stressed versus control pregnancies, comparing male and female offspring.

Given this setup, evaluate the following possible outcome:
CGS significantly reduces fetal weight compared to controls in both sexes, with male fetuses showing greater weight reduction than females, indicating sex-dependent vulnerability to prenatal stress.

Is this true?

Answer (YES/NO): NO